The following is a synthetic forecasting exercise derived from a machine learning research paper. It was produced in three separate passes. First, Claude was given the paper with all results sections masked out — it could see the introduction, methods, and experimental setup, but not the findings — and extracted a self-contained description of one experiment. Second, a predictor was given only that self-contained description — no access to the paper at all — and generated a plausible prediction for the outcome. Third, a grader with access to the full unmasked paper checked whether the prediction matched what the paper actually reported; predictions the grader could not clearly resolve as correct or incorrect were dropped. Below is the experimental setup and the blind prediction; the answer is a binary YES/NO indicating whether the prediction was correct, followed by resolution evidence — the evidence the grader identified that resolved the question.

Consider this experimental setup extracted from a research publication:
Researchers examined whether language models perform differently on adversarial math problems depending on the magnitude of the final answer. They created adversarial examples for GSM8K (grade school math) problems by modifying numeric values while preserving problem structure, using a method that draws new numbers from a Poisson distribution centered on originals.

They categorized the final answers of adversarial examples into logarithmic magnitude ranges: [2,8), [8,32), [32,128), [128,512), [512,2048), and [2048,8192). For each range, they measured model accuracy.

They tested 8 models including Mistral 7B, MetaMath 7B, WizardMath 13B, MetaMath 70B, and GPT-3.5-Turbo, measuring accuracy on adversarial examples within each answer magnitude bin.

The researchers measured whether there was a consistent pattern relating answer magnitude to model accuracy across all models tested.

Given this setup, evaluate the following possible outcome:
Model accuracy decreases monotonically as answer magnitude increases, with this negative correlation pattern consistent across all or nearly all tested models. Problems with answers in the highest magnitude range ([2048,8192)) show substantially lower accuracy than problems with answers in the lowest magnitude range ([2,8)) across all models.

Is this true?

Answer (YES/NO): NO